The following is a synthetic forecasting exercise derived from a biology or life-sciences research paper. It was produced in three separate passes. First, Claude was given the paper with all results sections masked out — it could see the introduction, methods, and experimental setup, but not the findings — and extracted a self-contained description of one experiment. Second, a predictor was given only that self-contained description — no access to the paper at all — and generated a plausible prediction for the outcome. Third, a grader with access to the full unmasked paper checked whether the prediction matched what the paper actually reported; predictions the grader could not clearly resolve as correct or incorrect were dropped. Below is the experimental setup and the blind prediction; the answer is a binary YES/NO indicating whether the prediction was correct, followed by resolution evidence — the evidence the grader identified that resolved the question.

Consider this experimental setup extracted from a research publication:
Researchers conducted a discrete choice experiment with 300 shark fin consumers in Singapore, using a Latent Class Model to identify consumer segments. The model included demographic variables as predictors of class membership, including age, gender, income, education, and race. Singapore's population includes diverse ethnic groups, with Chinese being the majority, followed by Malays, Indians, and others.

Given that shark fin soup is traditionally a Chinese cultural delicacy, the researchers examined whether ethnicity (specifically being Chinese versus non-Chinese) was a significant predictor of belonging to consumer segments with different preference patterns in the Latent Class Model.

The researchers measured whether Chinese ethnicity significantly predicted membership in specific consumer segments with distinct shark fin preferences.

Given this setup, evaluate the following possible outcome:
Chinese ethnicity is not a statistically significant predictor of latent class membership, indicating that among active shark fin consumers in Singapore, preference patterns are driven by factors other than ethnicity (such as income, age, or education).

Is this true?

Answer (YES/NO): YES